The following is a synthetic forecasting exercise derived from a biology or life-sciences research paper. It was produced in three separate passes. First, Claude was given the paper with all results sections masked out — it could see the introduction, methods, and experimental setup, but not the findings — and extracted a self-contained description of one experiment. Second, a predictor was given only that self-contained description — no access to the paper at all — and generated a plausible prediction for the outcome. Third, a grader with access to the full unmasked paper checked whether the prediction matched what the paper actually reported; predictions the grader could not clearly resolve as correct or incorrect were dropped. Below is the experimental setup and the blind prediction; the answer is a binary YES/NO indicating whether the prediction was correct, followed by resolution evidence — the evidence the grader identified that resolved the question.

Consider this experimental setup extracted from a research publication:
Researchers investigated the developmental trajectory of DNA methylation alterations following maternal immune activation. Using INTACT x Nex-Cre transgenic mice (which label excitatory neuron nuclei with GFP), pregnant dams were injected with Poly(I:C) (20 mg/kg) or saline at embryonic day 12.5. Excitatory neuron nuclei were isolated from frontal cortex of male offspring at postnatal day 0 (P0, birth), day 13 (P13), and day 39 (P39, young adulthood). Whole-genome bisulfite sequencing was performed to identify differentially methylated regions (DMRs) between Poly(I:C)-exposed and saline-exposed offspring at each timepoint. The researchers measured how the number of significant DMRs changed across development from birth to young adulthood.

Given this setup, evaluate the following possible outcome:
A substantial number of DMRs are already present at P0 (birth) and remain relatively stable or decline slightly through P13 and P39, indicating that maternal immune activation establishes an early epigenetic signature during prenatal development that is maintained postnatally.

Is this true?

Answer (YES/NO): NO